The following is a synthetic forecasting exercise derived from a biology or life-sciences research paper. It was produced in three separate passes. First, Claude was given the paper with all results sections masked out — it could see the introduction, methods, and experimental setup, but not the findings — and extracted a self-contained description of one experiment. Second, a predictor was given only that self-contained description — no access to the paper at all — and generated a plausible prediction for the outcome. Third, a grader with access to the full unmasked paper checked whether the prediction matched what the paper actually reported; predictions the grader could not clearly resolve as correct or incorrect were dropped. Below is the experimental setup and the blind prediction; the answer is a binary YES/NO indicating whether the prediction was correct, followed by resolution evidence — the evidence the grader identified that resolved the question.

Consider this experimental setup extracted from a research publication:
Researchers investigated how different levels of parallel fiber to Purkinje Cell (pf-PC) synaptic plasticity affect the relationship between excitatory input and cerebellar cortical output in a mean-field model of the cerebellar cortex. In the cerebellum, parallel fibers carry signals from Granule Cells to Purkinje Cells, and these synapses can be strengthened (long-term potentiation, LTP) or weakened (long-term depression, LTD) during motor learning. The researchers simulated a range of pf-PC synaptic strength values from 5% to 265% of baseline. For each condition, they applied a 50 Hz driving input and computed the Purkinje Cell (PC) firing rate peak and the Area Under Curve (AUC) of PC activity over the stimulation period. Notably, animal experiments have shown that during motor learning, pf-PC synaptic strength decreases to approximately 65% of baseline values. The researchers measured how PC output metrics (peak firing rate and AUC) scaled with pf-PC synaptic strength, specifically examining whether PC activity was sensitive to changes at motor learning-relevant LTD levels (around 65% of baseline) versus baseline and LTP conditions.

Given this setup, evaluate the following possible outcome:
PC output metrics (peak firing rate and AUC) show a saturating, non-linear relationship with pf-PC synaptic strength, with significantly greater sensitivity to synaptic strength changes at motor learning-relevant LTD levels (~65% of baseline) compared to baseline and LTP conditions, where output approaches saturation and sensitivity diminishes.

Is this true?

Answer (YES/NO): NO